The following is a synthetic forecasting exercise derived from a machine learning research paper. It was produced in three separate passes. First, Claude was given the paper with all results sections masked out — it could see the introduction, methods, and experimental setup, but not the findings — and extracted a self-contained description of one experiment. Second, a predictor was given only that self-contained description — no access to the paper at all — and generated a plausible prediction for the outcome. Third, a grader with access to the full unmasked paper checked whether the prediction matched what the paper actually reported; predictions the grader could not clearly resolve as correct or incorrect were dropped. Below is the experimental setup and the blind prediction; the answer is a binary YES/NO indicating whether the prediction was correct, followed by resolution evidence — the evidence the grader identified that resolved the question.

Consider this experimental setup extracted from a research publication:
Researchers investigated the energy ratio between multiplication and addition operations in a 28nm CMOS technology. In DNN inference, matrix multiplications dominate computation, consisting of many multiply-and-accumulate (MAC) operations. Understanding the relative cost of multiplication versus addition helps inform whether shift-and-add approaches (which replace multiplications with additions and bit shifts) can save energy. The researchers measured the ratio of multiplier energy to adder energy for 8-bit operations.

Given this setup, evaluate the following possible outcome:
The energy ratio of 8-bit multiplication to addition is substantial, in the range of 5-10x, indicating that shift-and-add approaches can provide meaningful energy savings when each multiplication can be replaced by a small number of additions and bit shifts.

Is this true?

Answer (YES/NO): YES